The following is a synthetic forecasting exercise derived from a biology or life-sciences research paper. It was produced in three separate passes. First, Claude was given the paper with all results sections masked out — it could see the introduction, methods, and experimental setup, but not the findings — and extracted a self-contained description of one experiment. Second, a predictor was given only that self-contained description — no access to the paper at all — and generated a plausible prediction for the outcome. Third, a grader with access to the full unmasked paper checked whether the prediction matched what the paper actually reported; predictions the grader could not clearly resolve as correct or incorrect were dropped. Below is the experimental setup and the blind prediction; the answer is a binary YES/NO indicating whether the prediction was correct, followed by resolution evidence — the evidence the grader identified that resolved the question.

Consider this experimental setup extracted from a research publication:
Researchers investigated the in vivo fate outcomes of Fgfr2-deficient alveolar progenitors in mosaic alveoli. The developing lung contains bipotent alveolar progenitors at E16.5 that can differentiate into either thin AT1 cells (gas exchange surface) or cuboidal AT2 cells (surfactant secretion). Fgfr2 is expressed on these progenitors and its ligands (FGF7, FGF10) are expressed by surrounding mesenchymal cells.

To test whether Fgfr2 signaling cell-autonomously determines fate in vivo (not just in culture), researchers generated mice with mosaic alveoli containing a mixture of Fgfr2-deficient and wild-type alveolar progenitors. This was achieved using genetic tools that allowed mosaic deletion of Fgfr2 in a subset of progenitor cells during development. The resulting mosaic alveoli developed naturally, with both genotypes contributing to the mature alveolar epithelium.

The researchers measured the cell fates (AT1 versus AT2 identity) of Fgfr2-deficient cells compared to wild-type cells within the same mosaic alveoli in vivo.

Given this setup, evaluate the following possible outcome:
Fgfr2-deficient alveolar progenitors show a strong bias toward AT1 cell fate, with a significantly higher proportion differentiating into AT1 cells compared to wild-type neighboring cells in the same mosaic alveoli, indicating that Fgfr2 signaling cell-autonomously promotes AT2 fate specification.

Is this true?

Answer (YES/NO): YES